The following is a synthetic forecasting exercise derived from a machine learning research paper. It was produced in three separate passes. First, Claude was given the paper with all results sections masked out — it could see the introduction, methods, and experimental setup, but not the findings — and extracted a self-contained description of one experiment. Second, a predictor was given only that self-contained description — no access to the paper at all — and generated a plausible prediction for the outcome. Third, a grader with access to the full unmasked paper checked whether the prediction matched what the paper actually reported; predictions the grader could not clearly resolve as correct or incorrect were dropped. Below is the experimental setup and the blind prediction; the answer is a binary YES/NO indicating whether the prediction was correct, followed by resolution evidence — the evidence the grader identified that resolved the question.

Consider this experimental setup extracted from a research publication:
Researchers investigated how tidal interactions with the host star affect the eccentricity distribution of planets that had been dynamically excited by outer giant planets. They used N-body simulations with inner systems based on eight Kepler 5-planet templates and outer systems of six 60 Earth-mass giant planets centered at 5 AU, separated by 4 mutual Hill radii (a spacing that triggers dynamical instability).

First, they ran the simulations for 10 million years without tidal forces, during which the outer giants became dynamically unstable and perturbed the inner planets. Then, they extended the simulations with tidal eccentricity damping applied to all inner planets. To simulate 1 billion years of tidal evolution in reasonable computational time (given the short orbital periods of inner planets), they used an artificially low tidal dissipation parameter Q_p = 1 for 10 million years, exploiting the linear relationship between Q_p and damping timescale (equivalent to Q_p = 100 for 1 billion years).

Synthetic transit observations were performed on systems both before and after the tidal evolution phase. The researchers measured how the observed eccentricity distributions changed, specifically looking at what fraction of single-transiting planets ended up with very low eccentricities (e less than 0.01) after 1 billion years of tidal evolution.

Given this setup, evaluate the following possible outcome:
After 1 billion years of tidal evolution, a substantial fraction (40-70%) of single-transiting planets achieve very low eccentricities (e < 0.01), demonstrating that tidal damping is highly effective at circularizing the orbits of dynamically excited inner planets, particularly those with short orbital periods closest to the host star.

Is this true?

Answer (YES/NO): NO